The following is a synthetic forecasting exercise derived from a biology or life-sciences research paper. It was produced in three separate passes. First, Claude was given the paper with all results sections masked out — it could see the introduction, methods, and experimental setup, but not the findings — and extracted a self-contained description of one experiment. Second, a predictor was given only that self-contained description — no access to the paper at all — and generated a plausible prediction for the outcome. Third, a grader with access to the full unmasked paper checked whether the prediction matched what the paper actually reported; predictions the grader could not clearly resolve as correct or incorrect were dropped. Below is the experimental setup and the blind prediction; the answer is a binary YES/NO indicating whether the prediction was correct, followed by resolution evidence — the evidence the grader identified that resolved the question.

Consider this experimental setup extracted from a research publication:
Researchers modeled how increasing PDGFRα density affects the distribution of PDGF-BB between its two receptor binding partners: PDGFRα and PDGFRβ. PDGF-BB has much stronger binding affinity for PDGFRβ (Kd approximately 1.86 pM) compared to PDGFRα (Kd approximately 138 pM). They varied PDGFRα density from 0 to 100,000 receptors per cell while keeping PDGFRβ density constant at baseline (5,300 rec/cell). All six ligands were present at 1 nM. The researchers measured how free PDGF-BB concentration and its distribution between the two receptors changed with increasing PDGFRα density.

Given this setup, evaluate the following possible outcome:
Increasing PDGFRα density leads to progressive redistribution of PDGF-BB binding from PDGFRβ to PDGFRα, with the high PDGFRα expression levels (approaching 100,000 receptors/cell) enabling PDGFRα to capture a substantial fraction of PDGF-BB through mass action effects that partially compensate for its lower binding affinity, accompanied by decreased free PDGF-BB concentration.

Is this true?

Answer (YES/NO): NO